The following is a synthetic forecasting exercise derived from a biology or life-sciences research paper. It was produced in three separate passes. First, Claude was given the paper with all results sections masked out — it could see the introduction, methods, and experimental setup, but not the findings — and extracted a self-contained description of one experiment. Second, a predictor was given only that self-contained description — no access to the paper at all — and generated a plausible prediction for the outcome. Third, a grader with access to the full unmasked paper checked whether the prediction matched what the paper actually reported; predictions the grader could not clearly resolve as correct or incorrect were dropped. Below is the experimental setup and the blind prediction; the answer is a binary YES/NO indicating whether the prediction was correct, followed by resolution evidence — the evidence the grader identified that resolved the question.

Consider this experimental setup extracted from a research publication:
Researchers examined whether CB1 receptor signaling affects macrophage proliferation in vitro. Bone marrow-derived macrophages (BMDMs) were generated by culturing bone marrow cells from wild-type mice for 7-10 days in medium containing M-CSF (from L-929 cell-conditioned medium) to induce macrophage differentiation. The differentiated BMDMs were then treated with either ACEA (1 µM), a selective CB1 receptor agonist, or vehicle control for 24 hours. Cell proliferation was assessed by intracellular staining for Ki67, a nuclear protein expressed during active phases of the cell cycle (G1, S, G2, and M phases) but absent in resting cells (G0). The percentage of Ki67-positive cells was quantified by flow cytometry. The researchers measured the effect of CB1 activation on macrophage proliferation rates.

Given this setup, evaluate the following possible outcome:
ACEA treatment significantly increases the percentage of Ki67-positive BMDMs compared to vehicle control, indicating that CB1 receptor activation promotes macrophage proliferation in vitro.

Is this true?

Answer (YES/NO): YES